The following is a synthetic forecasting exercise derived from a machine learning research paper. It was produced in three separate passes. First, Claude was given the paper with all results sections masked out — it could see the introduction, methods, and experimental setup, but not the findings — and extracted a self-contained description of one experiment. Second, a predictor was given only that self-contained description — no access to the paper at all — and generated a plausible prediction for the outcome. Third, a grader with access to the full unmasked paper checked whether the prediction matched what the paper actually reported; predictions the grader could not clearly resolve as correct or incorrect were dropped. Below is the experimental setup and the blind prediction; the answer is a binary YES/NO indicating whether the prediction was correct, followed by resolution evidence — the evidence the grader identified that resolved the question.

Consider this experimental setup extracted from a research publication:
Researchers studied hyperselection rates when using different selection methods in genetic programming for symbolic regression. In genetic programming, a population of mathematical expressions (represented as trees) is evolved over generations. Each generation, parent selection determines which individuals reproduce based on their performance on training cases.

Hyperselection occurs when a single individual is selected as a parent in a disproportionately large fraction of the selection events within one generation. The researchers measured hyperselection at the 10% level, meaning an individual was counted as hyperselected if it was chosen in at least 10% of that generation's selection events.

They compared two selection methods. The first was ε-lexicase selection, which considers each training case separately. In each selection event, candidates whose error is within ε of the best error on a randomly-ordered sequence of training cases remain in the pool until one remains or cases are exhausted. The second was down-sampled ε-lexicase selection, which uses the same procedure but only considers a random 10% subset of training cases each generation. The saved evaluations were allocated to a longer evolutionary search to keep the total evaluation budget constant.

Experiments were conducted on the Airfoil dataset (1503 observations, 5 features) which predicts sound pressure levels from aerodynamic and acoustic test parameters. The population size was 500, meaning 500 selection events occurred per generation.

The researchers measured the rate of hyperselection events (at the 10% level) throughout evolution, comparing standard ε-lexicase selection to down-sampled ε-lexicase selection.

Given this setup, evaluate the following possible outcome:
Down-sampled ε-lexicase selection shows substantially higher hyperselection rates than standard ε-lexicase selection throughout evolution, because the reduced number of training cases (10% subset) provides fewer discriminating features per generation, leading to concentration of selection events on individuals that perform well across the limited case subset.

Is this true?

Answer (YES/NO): YES